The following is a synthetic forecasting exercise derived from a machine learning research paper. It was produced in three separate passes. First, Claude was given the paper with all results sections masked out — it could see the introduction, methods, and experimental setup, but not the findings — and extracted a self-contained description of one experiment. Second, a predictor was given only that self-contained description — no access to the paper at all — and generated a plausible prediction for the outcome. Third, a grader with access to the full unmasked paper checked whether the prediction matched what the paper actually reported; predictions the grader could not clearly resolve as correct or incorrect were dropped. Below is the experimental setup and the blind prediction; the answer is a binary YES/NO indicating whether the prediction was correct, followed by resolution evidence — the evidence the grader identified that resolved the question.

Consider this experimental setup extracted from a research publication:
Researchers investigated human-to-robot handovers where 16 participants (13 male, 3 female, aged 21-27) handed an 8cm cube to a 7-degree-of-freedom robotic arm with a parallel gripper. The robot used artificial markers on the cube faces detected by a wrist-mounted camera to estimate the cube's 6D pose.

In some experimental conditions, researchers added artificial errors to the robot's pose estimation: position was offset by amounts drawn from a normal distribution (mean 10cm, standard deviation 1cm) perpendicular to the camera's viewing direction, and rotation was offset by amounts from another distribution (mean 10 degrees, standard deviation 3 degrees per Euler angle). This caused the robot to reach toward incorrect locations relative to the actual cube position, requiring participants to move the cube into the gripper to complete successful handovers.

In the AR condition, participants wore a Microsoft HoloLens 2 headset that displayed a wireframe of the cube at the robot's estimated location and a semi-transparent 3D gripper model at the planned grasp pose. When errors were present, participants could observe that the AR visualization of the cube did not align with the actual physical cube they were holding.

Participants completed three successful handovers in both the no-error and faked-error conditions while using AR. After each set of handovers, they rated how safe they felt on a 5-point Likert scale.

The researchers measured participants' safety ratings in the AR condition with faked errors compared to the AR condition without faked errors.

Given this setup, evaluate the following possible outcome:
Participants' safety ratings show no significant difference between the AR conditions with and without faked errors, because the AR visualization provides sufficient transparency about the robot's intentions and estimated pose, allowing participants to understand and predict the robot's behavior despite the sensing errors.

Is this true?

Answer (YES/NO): YES